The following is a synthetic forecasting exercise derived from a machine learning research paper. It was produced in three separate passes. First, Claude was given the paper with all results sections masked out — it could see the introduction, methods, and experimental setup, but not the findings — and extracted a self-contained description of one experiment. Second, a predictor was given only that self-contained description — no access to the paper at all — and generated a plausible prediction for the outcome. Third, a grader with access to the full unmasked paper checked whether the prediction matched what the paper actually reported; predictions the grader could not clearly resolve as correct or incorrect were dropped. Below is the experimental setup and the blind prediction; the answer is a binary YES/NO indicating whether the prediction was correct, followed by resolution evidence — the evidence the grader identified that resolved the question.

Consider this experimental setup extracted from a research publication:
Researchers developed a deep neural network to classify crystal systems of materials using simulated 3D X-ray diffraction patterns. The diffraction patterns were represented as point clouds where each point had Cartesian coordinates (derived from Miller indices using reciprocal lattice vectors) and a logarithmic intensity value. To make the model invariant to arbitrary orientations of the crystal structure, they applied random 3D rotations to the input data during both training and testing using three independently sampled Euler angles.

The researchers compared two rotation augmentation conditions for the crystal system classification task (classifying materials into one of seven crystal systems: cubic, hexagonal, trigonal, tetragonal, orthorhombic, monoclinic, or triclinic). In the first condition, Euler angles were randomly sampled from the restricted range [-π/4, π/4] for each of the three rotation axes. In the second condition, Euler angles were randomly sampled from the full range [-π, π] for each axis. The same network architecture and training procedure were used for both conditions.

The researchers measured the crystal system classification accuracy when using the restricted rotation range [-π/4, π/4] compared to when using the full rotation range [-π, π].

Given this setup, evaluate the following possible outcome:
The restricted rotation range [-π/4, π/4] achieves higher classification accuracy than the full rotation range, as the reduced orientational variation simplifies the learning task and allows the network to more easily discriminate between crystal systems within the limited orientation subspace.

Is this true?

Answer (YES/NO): YES